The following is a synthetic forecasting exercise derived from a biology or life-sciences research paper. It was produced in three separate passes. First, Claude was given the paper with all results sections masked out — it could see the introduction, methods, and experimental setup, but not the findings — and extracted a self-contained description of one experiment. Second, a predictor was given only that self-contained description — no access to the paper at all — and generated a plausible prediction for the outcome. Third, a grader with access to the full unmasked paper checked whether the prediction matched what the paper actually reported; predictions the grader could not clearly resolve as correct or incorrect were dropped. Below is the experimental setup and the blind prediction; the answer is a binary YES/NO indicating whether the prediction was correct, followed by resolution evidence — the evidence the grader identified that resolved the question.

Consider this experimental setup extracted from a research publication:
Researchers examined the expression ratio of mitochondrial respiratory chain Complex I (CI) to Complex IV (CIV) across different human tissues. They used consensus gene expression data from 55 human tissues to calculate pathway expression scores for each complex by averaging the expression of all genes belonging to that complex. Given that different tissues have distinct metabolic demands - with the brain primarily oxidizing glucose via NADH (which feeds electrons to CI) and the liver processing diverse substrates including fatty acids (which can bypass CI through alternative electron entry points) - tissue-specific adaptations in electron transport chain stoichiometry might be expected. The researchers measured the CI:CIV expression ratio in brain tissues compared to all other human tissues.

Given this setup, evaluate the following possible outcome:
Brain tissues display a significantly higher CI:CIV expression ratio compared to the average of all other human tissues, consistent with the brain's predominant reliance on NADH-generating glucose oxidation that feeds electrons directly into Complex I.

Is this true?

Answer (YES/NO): NO